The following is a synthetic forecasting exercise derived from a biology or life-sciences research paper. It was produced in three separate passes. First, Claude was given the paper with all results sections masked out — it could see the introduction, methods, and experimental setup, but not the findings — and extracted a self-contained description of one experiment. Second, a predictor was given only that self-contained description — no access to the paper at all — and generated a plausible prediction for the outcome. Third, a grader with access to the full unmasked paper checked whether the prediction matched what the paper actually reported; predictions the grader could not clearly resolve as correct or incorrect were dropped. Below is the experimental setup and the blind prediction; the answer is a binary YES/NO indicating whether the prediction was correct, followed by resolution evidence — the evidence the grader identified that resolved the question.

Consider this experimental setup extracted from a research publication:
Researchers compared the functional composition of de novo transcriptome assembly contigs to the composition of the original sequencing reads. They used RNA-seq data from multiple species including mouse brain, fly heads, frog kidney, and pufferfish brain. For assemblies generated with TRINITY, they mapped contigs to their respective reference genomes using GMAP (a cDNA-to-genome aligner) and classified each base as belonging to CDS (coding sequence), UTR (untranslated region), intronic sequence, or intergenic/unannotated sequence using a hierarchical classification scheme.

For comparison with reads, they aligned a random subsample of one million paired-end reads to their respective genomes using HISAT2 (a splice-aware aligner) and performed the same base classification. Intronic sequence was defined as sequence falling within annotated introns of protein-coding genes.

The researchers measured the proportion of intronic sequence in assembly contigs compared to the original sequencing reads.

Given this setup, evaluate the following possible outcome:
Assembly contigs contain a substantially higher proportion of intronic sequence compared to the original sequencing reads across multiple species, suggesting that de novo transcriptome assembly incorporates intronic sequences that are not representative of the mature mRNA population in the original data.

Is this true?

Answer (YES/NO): YES